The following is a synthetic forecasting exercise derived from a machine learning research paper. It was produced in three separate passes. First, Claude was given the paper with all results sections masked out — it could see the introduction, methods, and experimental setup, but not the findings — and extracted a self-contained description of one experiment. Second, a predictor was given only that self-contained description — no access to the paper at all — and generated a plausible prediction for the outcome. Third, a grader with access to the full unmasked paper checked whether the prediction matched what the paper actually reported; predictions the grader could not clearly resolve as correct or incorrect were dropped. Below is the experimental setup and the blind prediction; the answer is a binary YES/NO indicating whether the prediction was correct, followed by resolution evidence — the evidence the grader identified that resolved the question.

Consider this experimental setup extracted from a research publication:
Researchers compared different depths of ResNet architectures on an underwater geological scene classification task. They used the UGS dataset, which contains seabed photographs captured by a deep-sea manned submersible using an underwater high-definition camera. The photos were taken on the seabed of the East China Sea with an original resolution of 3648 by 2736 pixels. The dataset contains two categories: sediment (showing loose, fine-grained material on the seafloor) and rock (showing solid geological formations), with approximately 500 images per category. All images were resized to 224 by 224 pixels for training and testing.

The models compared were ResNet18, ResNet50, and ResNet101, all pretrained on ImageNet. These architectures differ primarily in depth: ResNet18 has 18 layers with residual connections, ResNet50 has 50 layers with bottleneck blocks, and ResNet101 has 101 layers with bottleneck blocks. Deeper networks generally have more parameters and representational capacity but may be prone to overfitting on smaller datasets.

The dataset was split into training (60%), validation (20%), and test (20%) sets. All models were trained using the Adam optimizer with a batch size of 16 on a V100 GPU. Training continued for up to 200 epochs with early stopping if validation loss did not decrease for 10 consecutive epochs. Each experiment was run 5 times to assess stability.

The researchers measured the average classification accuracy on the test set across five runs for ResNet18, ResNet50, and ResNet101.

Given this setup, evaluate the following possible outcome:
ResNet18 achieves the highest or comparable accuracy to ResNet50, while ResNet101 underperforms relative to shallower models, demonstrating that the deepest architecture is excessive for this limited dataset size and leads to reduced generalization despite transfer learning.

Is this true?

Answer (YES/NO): YES